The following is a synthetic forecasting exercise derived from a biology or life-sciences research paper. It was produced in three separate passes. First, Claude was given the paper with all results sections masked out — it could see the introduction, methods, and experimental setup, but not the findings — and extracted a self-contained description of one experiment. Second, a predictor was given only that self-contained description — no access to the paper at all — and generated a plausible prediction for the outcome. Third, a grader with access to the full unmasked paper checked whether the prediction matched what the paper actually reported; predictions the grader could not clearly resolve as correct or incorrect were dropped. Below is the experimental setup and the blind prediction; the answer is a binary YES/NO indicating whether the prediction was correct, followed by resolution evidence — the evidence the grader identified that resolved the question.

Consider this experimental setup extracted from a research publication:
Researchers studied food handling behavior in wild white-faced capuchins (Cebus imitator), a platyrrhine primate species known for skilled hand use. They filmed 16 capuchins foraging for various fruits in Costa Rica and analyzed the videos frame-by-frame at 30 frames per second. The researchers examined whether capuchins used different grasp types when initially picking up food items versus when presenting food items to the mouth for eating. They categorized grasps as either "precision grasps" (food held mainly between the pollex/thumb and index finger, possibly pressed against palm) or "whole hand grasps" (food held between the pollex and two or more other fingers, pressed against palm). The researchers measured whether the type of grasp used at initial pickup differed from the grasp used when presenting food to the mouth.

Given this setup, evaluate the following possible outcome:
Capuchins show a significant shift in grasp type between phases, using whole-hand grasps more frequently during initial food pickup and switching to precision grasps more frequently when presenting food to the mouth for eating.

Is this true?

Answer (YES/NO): YES